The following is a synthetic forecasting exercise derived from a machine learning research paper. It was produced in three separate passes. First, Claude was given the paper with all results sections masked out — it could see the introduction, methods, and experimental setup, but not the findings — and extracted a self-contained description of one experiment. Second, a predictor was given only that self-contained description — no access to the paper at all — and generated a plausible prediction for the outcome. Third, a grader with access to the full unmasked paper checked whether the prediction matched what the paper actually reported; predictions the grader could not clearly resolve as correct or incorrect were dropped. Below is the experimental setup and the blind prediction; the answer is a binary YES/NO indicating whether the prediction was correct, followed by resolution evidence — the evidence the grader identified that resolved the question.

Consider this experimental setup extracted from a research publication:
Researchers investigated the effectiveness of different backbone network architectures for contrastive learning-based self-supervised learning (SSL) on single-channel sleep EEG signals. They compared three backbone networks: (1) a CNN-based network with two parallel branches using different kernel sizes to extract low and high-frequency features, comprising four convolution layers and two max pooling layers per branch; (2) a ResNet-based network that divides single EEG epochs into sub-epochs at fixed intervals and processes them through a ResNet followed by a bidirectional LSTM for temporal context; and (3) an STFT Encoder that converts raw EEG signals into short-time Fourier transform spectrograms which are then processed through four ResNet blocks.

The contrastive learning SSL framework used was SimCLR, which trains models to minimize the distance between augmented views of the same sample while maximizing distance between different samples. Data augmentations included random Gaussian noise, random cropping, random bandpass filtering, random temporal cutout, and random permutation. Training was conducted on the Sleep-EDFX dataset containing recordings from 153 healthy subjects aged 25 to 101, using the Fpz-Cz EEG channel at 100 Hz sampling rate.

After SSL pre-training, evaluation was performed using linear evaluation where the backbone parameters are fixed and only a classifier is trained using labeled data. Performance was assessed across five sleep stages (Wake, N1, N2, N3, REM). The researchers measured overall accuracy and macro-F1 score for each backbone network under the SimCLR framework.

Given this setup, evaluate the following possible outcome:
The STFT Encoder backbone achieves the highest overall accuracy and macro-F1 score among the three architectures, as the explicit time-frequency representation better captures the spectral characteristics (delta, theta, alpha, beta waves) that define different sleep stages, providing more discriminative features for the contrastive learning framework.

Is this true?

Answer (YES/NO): NO